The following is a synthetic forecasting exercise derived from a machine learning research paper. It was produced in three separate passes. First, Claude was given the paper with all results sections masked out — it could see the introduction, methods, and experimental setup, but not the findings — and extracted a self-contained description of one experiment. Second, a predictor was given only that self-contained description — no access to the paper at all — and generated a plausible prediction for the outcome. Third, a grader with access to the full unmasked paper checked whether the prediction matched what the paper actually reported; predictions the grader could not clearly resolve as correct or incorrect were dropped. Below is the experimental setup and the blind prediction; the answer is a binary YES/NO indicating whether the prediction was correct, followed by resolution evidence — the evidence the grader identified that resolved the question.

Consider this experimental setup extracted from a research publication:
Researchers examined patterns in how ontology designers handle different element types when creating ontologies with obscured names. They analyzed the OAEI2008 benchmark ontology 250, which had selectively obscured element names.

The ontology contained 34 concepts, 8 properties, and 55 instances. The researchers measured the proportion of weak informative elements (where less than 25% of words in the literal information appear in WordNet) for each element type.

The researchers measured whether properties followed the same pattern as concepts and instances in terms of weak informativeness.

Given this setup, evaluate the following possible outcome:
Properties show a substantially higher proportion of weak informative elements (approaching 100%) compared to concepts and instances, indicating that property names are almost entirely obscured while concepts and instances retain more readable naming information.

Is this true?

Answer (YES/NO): NO